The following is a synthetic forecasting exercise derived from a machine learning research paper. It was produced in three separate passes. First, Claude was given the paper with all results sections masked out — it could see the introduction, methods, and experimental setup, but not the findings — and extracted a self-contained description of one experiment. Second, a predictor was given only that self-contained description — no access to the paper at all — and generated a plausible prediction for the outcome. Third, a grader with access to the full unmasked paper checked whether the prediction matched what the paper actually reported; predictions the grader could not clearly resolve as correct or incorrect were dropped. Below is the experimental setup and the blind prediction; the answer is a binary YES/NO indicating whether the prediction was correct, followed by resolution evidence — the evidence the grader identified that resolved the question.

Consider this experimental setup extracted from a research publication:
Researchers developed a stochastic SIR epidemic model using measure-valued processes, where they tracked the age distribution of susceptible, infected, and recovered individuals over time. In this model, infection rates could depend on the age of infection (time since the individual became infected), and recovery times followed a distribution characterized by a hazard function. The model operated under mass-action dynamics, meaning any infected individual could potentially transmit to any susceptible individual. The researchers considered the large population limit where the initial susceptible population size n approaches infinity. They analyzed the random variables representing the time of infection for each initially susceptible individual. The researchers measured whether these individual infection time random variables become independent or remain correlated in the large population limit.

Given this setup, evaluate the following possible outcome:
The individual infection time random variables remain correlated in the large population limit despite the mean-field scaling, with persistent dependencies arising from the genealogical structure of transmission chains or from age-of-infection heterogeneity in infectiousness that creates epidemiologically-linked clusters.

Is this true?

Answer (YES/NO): NO